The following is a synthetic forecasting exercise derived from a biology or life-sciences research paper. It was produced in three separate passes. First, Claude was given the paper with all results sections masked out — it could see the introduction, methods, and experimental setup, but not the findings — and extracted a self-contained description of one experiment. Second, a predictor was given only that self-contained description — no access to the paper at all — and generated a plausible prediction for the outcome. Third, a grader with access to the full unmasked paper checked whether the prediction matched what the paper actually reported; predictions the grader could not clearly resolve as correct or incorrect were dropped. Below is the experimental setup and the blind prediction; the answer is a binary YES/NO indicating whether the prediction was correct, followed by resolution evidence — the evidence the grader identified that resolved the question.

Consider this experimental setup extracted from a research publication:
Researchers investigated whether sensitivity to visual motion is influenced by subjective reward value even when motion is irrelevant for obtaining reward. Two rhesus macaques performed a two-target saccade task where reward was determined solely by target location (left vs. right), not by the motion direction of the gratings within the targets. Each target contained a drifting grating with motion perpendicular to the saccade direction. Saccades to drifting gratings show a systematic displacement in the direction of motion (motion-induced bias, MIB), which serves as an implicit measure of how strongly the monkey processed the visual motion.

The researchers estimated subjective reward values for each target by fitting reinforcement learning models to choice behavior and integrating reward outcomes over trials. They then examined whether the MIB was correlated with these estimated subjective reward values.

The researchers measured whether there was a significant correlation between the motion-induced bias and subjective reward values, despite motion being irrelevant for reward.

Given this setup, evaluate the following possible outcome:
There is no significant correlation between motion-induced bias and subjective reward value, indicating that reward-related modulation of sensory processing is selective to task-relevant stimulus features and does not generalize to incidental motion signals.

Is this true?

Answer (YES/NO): NO